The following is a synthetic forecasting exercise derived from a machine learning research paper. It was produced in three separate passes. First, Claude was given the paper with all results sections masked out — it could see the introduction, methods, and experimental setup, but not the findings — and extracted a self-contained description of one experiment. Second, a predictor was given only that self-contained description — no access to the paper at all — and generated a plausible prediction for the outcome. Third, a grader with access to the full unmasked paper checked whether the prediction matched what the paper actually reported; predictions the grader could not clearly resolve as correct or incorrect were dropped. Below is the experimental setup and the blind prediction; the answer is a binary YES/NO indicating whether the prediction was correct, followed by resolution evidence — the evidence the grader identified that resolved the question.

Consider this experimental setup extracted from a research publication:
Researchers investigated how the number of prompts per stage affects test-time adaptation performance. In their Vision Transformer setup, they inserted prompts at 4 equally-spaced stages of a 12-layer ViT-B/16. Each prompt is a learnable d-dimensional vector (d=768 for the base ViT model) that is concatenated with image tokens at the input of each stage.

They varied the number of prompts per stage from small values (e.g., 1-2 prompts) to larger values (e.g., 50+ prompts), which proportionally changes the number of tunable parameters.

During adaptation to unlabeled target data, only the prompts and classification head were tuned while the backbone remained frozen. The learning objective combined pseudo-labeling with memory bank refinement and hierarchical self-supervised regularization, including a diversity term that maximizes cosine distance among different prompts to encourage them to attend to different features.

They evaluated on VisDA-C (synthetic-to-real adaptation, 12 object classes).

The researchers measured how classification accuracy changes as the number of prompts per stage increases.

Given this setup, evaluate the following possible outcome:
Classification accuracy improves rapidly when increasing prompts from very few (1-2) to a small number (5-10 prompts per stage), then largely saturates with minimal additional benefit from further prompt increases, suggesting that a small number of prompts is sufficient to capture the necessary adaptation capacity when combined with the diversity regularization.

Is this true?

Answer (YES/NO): NO